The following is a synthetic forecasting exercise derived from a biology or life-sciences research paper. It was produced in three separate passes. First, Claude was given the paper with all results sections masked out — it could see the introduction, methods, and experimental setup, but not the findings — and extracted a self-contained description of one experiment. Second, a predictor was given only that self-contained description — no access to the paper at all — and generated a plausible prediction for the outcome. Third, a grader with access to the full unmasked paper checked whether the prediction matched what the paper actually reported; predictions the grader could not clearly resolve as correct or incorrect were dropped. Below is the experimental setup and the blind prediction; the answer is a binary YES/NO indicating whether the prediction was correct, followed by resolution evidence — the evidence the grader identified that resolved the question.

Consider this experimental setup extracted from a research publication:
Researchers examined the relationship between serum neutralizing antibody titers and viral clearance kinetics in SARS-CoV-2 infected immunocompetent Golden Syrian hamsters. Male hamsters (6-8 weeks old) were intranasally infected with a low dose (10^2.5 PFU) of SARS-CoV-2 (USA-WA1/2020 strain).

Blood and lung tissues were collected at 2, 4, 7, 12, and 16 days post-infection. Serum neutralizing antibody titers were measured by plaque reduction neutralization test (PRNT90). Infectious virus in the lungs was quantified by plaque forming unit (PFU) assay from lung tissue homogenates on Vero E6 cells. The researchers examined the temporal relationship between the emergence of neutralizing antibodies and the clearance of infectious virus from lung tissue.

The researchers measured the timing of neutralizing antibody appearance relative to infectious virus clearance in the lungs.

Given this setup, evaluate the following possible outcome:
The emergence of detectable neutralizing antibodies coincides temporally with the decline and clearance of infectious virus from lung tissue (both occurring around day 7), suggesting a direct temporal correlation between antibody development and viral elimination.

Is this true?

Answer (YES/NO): YES